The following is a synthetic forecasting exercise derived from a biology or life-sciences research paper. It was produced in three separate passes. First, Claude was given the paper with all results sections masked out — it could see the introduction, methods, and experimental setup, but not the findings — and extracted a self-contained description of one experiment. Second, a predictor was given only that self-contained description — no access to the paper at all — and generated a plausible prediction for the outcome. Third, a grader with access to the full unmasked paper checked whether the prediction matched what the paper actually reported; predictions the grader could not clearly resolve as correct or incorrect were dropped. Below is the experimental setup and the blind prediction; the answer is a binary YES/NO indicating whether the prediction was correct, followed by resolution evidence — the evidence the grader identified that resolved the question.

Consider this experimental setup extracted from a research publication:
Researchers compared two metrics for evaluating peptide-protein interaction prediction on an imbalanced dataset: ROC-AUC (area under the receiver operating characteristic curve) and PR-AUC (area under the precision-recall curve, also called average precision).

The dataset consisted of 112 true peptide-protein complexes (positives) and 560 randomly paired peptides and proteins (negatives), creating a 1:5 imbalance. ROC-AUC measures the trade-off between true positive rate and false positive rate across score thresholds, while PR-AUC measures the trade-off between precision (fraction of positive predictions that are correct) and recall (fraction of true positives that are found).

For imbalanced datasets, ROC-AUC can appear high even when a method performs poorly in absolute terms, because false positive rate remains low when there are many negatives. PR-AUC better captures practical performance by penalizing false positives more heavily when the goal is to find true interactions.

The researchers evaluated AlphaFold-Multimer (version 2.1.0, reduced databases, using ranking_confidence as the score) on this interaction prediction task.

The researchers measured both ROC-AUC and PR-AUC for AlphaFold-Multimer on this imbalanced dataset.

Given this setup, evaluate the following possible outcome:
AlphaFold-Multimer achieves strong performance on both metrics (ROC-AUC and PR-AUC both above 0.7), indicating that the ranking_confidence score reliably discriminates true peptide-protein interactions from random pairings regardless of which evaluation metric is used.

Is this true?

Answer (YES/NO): NO